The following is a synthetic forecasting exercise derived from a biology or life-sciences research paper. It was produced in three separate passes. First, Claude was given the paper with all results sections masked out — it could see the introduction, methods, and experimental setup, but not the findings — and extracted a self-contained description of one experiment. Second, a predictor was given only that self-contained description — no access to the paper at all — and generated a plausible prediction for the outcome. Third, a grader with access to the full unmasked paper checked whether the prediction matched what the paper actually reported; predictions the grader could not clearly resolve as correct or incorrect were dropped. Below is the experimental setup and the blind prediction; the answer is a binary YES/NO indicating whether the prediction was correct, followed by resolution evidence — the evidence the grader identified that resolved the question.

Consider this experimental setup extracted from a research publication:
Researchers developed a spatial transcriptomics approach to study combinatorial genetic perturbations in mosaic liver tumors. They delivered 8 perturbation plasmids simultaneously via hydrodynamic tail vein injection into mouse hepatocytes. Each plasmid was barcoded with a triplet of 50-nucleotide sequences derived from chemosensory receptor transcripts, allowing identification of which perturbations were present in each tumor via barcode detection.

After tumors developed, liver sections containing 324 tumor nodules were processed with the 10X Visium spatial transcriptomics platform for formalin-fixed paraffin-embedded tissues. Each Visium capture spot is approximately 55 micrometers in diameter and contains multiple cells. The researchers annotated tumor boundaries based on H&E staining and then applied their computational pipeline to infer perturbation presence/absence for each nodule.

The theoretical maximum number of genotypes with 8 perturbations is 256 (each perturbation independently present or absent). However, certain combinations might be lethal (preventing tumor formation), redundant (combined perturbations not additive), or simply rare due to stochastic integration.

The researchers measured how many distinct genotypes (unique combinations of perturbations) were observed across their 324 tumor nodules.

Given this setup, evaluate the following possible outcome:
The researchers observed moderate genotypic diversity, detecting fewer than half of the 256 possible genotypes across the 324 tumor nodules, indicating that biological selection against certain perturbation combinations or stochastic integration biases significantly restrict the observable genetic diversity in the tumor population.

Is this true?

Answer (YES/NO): NO